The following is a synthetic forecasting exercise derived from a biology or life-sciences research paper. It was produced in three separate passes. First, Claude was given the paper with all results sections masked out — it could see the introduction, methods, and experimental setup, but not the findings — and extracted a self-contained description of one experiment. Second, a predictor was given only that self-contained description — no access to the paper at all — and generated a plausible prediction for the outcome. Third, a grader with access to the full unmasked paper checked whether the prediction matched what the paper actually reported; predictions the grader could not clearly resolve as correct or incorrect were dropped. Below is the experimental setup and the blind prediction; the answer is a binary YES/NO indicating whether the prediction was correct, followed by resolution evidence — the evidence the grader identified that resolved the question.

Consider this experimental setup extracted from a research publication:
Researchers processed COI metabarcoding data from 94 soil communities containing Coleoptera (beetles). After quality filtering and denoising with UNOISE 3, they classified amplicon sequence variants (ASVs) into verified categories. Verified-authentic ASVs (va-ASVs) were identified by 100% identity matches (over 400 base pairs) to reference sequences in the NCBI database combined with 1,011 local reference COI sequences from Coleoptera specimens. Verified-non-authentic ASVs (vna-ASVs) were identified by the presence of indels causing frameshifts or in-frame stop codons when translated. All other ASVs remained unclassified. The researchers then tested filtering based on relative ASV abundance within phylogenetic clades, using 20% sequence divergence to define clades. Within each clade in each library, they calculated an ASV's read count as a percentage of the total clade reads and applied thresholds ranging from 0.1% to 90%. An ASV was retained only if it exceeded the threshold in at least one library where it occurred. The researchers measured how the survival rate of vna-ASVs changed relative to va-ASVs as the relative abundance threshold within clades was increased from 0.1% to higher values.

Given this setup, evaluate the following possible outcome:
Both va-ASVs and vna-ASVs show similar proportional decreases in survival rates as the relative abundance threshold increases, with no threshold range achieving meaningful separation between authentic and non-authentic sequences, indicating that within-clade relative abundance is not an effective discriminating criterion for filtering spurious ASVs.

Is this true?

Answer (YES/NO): NO